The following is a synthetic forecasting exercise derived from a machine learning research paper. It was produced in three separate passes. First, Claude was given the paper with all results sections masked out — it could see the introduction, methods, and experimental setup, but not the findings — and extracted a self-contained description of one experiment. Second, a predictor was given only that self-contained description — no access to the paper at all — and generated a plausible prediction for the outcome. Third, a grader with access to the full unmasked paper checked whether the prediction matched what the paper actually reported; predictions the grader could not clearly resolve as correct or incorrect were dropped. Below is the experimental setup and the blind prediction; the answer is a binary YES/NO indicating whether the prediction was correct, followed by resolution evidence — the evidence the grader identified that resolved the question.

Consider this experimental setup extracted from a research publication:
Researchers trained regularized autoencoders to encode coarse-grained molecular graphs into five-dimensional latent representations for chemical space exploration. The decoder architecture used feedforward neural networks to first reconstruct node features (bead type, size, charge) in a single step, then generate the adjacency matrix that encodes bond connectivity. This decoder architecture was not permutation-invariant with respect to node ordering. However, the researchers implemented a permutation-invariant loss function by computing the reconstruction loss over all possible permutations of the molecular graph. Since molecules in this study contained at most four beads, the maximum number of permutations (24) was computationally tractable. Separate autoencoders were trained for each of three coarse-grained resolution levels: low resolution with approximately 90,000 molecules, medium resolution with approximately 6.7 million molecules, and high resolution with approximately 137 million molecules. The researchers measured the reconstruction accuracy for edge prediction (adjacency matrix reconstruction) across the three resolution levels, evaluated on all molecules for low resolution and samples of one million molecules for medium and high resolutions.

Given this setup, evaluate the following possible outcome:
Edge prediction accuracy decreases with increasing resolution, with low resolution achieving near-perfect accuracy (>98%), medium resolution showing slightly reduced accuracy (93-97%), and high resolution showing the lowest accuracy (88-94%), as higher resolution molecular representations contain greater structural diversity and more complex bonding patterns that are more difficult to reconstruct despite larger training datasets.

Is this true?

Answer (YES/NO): NO